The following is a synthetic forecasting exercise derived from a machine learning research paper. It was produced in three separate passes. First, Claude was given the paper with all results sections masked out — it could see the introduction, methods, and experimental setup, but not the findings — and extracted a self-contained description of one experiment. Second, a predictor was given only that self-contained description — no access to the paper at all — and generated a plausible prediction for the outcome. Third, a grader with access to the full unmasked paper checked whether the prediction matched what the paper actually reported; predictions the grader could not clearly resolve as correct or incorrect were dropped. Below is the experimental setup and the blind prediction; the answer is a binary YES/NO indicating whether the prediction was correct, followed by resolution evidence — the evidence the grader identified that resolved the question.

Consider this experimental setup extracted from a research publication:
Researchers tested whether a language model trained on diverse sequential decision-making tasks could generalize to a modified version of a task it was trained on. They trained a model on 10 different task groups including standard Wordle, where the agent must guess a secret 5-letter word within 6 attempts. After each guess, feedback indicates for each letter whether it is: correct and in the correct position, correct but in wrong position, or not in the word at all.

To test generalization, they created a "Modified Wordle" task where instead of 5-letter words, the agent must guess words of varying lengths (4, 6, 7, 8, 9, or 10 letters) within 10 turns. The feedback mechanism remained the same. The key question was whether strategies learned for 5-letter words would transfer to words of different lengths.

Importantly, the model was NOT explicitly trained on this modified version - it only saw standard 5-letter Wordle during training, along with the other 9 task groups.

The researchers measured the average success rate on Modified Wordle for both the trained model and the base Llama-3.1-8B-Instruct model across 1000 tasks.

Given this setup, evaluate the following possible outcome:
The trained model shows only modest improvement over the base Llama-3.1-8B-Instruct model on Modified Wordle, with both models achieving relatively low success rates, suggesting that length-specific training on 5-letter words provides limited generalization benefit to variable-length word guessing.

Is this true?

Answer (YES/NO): NO